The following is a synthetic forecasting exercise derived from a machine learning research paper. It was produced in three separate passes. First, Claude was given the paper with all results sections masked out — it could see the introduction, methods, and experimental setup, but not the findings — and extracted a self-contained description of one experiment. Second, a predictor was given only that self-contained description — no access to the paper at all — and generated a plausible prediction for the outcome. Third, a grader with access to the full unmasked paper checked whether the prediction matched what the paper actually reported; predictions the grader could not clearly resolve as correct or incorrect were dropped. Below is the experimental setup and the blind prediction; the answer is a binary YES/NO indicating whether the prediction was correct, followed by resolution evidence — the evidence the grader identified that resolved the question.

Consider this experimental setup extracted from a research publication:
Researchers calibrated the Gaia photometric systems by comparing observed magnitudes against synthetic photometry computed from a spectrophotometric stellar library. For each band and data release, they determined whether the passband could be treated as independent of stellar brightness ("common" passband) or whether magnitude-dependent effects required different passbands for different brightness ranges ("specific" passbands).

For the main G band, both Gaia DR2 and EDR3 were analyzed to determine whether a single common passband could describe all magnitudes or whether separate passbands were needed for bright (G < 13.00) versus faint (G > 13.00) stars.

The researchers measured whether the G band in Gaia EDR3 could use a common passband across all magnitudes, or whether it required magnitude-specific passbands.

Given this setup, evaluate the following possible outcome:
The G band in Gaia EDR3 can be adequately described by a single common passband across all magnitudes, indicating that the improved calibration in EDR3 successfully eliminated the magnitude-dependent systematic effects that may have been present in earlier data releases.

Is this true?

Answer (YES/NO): NO